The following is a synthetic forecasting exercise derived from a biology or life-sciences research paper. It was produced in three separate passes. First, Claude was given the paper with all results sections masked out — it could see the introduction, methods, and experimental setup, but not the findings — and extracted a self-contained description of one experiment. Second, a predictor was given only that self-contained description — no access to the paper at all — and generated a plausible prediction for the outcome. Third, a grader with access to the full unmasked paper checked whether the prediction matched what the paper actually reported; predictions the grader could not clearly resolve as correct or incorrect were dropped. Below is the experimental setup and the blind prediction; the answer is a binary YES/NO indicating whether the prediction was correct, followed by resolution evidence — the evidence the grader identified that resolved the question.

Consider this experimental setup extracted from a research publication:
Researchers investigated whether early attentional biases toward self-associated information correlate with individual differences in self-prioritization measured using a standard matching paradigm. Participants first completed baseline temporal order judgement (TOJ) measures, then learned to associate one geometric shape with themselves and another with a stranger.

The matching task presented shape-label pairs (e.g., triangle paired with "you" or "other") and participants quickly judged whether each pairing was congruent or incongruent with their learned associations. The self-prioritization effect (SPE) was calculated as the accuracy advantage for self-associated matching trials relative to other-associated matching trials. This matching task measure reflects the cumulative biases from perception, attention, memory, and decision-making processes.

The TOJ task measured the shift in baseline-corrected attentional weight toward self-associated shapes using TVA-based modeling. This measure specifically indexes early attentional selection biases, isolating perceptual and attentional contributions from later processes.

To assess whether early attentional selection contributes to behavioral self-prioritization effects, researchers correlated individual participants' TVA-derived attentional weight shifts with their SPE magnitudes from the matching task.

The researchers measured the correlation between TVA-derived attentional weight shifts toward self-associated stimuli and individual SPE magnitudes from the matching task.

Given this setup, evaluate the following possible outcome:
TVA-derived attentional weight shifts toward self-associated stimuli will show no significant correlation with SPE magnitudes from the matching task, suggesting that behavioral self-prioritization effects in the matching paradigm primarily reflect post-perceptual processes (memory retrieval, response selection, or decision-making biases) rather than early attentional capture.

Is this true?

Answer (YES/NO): NO